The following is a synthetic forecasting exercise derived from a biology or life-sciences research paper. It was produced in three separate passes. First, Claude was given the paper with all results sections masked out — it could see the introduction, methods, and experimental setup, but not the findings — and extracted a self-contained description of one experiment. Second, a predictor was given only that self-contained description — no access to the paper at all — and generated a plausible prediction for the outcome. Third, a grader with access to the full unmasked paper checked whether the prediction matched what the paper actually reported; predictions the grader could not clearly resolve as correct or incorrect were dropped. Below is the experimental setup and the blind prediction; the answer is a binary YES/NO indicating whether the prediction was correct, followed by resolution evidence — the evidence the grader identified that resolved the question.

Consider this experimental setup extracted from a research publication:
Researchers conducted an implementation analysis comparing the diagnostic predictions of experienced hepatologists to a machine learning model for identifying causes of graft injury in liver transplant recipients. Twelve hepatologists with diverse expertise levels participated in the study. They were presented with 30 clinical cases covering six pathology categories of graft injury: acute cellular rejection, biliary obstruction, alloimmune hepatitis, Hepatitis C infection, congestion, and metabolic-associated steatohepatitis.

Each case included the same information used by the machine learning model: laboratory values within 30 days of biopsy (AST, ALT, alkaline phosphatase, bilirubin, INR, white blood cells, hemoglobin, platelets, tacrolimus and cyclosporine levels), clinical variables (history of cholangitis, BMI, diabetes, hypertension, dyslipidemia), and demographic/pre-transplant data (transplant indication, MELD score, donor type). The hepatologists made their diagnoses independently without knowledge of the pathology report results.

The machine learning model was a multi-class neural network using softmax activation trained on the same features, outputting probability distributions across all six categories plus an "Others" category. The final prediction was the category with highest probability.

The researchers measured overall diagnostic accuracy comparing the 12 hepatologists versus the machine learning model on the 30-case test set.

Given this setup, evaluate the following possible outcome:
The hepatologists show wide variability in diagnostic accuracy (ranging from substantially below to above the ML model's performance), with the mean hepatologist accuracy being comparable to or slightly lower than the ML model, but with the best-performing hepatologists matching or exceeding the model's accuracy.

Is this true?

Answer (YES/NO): NO